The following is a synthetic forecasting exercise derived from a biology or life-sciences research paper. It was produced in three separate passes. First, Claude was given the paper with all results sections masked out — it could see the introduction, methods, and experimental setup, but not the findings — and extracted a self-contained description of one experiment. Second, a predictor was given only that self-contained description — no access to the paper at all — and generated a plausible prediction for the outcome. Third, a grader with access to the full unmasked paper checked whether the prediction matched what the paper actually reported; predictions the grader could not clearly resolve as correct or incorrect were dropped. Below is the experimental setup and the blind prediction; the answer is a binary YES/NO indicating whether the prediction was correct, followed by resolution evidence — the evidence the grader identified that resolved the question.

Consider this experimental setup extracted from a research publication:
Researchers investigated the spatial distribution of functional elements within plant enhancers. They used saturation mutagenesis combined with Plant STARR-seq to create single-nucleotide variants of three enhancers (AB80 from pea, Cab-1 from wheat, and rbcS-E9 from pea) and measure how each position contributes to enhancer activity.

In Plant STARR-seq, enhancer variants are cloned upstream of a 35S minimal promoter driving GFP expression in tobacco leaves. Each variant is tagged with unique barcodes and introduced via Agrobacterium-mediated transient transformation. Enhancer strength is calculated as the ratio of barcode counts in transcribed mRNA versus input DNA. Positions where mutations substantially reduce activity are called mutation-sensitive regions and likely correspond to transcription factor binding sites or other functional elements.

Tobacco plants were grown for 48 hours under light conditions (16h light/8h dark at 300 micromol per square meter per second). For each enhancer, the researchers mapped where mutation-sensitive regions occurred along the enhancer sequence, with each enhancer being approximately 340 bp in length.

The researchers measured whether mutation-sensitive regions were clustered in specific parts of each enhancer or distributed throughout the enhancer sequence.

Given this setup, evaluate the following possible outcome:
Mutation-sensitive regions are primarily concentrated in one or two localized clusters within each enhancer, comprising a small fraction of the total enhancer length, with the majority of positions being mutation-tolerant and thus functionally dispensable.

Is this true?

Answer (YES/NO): NO